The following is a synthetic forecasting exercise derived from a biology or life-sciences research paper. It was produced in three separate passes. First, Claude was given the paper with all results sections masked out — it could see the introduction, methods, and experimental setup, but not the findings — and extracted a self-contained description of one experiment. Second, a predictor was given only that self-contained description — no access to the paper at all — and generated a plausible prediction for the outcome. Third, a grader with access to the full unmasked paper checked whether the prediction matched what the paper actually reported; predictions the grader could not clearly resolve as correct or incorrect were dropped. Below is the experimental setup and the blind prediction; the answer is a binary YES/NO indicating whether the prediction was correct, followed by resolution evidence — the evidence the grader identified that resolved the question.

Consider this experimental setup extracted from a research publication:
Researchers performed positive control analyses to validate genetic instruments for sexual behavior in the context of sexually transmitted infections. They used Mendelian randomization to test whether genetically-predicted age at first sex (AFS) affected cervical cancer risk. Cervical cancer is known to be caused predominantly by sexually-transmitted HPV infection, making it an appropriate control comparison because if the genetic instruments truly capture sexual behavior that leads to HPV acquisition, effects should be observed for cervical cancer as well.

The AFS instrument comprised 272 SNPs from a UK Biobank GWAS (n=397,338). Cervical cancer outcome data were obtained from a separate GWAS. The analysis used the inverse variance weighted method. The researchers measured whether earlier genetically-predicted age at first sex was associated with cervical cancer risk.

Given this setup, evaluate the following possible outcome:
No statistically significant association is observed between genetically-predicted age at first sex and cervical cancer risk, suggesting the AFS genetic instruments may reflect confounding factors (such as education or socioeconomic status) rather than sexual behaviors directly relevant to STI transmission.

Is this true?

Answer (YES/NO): NO